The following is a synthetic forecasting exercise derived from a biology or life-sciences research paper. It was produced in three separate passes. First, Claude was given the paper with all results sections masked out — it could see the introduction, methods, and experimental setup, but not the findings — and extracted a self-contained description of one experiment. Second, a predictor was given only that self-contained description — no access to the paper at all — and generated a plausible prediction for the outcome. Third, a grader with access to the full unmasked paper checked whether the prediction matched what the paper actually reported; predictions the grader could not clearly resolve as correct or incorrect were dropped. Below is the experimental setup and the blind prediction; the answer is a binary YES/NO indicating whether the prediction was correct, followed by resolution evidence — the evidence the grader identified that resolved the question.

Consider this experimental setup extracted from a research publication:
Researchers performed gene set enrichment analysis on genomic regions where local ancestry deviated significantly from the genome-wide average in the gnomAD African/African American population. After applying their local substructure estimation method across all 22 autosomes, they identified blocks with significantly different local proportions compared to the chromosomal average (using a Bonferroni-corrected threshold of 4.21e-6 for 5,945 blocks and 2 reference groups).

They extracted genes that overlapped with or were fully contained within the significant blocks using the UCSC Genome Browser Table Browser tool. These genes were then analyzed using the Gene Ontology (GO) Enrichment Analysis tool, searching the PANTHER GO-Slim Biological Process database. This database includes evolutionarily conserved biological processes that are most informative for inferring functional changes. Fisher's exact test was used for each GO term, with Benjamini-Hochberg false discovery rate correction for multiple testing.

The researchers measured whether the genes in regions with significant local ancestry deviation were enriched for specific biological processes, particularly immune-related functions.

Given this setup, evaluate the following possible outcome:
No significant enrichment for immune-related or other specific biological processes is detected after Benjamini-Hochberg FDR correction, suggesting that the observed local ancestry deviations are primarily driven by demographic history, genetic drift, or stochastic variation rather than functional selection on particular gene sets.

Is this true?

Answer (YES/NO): NO